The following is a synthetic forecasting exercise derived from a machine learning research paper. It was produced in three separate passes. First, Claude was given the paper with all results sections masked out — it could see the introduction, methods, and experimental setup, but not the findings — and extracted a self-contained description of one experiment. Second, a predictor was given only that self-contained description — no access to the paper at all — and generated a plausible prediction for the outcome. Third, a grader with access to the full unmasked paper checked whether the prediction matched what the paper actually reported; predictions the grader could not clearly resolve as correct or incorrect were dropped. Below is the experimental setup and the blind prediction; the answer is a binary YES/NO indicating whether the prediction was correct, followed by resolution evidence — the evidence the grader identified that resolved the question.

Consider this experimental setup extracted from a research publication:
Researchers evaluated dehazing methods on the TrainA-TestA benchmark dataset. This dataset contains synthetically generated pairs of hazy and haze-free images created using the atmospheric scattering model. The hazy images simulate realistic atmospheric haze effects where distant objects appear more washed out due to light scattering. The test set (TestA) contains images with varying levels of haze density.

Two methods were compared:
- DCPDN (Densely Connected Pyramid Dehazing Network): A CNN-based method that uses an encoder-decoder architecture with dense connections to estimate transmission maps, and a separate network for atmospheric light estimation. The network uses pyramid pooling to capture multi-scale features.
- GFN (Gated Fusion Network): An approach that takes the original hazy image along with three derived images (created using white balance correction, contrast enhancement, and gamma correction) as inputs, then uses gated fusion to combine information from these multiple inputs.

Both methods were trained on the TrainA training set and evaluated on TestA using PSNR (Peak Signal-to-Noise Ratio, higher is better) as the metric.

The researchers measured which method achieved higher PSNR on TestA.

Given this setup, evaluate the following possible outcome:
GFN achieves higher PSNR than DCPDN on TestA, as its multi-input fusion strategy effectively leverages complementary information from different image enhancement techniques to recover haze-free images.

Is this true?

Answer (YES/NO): NO